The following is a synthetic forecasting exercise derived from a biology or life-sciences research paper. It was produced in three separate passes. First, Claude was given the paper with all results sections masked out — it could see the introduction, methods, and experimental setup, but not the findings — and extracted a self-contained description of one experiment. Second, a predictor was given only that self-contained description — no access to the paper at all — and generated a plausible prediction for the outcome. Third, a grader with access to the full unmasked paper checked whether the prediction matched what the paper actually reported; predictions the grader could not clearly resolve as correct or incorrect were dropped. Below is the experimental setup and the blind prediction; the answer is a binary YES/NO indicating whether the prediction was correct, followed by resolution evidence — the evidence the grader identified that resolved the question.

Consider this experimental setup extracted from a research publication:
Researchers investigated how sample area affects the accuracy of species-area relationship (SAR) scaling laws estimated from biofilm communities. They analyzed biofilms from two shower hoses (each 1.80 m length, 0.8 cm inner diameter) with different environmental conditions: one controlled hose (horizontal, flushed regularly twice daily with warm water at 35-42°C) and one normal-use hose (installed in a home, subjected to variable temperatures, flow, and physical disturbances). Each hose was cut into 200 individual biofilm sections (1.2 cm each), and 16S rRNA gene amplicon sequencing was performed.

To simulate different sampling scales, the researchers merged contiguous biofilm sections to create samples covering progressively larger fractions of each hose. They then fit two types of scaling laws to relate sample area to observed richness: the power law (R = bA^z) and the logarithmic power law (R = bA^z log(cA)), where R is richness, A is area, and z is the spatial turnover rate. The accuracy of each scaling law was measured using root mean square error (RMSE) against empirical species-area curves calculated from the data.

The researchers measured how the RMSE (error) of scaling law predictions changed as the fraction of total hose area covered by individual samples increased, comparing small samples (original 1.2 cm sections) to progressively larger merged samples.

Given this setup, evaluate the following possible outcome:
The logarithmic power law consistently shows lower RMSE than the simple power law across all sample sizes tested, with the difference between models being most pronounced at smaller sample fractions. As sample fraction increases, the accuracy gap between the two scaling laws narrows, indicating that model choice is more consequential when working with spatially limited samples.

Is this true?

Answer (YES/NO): NO